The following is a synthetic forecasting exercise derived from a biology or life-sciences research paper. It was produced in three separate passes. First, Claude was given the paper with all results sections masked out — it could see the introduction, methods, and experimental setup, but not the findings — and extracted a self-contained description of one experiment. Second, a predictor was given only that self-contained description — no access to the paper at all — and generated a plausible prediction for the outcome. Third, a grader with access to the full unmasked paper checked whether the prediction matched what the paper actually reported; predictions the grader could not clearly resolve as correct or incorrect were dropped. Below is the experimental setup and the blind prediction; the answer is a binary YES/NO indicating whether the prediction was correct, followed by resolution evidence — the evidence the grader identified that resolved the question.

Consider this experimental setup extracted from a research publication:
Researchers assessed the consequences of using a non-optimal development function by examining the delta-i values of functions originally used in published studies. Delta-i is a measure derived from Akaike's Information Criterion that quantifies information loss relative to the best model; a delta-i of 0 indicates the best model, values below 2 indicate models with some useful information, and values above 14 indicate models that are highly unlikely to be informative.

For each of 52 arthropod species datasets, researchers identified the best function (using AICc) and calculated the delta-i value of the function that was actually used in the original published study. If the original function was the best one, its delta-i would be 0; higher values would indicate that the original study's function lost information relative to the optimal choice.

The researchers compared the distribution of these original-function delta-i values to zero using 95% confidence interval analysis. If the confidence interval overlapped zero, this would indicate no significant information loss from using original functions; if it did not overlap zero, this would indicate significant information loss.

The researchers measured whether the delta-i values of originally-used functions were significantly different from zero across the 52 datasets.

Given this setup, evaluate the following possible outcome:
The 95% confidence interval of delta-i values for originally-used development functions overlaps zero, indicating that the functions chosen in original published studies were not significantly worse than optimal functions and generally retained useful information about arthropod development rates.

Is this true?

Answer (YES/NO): NO